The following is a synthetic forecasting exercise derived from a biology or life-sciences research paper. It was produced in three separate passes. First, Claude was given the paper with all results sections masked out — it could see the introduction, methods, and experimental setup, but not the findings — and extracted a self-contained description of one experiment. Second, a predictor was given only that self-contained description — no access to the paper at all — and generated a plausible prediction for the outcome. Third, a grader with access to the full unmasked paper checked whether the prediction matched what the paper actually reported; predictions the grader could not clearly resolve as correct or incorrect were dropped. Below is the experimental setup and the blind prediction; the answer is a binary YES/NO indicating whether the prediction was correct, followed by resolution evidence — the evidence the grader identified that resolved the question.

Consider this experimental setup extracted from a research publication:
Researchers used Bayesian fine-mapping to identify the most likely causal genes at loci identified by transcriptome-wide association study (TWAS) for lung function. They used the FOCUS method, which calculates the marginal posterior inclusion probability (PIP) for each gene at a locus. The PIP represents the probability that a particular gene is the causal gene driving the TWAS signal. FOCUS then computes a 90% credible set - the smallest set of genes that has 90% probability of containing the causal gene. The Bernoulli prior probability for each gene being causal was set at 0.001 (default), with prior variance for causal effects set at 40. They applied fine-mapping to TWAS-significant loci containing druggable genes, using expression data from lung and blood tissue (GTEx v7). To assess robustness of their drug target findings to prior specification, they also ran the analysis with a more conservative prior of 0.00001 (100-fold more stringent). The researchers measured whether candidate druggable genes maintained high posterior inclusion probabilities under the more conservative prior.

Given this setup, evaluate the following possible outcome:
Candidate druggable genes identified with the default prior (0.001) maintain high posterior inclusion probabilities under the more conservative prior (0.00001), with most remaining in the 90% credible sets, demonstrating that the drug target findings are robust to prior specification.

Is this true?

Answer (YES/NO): YES